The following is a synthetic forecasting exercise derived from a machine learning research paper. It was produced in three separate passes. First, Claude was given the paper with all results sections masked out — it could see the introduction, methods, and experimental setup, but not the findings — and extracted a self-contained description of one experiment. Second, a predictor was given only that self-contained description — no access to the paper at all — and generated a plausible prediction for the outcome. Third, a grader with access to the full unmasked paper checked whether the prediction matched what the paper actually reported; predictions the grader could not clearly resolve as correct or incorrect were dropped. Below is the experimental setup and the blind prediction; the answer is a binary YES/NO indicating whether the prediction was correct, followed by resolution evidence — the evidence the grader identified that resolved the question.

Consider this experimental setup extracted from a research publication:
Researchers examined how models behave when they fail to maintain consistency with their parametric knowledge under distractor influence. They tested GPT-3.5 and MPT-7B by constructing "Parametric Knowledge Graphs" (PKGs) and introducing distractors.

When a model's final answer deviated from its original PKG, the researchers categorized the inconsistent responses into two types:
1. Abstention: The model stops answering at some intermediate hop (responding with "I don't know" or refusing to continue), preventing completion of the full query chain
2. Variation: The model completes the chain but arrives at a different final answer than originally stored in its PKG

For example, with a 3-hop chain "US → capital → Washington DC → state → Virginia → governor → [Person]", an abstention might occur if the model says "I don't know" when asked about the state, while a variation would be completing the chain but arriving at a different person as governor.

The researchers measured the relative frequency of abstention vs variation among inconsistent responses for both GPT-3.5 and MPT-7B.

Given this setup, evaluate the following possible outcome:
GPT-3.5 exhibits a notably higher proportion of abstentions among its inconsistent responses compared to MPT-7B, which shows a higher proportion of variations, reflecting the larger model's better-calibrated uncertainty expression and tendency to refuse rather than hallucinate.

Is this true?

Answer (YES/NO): YES